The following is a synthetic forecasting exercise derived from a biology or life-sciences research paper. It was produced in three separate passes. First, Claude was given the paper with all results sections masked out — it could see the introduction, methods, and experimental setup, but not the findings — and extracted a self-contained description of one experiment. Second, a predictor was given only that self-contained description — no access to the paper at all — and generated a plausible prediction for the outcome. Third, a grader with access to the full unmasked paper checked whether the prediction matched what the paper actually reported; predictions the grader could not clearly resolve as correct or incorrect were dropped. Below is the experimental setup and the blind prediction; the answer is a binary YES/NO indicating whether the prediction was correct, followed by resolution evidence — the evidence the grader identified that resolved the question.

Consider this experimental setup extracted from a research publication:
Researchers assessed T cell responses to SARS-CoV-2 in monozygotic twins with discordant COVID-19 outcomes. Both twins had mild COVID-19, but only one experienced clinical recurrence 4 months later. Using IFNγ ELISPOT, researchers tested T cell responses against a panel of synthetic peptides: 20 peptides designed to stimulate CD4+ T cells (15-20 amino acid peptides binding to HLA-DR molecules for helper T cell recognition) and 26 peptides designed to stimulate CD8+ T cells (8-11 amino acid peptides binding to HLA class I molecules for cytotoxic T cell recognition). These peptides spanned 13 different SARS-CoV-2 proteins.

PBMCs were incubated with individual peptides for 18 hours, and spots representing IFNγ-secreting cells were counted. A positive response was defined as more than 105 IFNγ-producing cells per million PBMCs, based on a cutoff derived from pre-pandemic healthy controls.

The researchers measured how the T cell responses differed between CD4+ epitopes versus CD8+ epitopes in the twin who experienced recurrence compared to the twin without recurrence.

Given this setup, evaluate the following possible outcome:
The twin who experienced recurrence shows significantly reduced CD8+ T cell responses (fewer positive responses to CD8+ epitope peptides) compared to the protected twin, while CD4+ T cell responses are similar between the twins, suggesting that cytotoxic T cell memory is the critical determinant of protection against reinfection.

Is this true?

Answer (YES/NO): NO